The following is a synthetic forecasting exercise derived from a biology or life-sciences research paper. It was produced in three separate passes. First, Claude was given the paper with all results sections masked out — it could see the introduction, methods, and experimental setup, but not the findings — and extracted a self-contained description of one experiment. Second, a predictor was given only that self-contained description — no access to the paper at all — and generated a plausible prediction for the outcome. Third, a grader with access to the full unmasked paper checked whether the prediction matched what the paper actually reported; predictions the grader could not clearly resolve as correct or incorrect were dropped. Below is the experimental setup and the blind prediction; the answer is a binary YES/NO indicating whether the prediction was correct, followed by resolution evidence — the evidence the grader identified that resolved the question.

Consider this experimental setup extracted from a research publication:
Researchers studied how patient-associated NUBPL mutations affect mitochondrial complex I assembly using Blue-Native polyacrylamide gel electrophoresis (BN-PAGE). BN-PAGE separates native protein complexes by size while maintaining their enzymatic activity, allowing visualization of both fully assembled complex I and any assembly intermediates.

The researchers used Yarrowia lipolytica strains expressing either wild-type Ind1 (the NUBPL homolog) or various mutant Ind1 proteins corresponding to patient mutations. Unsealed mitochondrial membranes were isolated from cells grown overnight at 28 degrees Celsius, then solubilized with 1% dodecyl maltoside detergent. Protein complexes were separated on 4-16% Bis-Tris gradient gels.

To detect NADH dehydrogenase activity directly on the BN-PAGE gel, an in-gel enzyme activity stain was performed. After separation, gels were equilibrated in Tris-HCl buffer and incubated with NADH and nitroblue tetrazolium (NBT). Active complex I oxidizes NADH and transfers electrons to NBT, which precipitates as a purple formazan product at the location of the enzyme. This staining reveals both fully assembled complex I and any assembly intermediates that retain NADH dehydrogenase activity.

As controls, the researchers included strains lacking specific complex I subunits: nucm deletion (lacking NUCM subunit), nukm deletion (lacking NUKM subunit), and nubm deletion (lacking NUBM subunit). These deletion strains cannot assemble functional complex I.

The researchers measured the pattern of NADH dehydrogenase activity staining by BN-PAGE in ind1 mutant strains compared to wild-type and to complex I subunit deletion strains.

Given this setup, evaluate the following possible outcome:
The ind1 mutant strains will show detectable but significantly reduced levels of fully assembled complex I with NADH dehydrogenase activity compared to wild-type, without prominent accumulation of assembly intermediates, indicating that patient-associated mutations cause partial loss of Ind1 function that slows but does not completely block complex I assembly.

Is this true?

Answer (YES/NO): NO